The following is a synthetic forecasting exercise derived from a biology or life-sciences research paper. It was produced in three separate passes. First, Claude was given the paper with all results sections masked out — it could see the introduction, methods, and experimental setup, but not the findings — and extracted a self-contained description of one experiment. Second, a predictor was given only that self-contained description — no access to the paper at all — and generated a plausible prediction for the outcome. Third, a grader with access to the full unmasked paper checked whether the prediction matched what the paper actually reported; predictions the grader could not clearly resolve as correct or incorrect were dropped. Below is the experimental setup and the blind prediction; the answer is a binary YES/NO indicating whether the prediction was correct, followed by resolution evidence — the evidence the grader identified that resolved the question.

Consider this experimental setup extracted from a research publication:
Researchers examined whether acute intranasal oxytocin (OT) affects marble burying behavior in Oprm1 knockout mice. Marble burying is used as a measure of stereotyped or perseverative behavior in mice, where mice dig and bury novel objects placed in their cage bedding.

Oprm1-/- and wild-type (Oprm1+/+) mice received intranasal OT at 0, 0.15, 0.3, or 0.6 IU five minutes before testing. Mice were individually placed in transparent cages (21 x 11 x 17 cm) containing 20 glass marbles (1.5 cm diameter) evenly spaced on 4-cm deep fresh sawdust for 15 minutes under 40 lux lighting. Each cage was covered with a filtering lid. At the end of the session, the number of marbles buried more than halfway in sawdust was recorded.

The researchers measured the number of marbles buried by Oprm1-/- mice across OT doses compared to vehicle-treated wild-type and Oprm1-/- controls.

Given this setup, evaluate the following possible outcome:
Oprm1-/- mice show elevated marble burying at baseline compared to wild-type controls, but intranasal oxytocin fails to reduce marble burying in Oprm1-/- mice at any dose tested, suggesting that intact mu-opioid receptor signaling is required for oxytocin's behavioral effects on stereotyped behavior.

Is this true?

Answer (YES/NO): NO